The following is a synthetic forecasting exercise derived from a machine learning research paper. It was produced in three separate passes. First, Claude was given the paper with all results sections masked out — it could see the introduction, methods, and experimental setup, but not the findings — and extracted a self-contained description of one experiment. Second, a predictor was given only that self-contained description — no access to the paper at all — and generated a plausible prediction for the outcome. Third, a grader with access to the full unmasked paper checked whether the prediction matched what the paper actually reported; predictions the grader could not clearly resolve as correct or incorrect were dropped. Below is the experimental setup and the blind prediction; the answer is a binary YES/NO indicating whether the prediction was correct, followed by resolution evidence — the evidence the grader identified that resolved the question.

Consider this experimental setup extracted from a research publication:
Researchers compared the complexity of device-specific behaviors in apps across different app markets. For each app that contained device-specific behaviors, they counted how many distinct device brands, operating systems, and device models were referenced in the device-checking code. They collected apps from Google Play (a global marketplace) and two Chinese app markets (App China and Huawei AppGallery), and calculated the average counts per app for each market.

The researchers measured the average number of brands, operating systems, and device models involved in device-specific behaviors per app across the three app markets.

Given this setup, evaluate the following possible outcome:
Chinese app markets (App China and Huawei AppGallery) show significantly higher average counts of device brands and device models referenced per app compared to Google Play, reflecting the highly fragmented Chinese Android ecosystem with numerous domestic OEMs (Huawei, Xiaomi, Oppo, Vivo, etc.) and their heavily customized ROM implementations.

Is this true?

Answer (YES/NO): YES